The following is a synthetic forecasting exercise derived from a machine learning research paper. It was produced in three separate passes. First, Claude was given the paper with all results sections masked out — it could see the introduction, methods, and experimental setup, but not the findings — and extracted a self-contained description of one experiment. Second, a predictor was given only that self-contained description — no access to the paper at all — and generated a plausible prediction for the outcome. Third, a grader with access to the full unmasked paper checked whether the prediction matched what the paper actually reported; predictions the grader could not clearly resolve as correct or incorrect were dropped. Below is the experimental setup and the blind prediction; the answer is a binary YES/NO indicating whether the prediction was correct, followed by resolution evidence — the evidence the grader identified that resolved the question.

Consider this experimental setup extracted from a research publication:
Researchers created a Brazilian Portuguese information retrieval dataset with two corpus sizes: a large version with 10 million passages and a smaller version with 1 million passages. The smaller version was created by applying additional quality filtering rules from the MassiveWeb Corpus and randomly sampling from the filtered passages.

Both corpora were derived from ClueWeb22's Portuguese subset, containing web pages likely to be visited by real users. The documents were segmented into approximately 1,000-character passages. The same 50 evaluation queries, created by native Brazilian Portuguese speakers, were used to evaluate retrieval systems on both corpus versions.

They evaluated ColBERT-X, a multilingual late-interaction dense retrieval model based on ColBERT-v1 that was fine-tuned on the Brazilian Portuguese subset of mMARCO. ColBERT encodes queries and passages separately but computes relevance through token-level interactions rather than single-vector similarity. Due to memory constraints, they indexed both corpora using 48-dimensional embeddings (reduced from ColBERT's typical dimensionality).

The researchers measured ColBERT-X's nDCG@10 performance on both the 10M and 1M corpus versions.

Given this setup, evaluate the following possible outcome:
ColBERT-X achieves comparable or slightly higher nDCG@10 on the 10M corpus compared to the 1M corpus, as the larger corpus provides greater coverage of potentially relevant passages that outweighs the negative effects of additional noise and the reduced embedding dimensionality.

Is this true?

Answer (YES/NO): NO